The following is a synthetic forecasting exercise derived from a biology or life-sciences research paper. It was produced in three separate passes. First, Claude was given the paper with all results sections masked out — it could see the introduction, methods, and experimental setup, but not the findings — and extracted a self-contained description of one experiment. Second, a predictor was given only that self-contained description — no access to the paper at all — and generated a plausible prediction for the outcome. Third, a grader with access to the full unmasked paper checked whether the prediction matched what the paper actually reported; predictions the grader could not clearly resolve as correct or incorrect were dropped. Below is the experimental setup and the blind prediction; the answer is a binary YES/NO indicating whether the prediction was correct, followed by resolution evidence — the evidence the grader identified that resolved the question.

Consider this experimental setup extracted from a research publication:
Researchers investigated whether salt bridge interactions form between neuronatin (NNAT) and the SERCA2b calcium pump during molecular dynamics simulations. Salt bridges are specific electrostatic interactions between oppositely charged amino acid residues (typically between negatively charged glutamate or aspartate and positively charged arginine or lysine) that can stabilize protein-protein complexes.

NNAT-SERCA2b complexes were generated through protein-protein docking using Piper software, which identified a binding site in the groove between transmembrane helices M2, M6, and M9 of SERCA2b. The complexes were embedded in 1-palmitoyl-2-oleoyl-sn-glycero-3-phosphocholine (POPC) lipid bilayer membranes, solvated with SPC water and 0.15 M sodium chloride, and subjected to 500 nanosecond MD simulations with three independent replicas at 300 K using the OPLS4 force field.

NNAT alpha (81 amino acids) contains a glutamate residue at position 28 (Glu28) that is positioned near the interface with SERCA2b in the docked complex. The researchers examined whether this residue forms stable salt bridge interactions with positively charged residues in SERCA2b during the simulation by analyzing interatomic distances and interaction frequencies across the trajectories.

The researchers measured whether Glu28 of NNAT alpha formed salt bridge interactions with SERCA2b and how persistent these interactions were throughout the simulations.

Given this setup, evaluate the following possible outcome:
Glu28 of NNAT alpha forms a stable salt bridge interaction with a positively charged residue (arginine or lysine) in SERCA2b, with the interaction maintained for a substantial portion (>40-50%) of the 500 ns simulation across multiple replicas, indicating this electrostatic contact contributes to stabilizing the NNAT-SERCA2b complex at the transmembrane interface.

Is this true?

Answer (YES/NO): YES